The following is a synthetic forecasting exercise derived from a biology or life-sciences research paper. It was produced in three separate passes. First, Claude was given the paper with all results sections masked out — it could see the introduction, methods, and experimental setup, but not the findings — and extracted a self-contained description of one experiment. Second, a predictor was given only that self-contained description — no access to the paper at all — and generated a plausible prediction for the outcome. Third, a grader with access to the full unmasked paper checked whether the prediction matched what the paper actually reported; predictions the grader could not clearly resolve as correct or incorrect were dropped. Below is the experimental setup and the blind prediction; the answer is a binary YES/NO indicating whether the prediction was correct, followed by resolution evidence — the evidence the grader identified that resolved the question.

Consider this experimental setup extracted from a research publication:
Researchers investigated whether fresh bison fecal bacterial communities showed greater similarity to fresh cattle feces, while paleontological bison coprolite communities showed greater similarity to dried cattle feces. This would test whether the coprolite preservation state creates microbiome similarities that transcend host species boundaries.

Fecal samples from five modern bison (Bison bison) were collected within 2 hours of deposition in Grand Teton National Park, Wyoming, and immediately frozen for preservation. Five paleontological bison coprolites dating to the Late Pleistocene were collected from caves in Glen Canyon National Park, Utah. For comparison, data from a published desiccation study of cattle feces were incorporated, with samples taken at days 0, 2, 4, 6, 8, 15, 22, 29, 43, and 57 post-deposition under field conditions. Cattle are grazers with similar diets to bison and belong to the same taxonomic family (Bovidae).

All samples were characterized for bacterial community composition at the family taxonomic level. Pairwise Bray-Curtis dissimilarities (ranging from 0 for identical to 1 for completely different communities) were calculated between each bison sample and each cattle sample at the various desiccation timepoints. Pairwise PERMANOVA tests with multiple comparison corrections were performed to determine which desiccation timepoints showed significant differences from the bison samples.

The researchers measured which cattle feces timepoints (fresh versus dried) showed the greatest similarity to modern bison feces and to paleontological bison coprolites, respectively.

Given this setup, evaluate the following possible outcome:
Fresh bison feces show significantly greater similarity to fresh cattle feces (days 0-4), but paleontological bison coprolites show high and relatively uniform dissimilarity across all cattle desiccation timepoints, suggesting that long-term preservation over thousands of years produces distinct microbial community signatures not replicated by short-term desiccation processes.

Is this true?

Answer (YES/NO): NO